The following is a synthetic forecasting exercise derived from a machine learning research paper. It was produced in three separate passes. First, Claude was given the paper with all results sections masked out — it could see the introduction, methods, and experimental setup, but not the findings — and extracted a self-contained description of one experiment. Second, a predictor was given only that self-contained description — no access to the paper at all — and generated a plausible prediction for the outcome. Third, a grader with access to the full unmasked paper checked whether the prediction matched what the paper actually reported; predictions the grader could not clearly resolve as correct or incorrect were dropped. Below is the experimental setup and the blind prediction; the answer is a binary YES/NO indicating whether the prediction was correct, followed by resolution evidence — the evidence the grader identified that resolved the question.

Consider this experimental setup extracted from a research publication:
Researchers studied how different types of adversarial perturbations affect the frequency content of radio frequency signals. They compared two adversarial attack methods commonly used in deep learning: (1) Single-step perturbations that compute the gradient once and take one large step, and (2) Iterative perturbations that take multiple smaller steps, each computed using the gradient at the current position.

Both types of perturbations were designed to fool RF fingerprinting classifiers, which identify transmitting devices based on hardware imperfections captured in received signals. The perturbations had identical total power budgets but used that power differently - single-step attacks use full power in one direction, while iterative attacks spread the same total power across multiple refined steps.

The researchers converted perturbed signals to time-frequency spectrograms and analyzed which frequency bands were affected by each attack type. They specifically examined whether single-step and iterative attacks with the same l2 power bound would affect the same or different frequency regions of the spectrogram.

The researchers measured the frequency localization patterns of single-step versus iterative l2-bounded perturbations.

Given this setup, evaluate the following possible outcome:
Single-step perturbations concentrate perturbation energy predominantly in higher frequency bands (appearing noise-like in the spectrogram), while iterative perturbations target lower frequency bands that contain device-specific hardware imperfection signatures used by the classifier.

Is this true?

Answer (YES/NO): NO